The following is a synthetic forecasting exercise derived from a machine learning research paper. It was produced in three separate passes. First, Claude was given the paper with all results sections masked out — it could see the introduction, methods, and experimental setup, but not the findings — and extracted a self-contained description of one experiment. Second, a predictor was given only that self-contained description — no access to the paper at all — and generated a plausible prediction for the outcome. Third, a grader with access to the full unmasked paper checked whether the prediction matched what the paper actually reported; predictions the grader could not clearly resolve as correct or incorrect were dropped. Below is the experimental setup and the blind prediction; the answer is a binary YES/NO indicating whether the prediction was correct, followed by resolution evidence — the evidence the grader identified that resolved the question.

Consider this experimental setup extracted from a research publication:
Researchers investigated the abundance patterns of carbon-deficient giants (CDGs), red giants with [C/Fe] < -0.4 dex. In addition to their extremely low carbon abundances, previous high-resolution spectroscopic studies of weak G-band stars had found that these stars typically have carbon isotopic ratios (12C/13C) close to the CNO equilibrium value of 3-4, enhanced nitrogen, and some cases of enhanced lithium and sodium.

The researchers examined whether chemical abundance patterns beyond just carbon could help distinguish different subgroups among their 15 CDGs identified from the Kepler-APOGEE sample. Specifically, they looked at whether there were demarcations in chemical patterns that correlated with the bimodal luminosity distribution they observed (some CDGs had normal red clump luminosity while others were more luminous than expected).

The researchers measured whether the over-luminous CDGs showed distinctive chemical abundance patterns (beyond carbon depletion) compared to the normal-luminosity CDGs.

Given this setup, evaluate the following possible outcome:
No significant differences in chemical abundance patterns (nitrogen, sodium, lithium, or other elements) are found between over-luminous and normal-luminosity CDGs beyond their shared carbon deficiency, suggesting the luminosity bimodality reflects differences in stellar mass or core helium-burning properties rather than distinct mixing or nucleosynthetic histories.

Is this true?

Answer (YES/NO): NO